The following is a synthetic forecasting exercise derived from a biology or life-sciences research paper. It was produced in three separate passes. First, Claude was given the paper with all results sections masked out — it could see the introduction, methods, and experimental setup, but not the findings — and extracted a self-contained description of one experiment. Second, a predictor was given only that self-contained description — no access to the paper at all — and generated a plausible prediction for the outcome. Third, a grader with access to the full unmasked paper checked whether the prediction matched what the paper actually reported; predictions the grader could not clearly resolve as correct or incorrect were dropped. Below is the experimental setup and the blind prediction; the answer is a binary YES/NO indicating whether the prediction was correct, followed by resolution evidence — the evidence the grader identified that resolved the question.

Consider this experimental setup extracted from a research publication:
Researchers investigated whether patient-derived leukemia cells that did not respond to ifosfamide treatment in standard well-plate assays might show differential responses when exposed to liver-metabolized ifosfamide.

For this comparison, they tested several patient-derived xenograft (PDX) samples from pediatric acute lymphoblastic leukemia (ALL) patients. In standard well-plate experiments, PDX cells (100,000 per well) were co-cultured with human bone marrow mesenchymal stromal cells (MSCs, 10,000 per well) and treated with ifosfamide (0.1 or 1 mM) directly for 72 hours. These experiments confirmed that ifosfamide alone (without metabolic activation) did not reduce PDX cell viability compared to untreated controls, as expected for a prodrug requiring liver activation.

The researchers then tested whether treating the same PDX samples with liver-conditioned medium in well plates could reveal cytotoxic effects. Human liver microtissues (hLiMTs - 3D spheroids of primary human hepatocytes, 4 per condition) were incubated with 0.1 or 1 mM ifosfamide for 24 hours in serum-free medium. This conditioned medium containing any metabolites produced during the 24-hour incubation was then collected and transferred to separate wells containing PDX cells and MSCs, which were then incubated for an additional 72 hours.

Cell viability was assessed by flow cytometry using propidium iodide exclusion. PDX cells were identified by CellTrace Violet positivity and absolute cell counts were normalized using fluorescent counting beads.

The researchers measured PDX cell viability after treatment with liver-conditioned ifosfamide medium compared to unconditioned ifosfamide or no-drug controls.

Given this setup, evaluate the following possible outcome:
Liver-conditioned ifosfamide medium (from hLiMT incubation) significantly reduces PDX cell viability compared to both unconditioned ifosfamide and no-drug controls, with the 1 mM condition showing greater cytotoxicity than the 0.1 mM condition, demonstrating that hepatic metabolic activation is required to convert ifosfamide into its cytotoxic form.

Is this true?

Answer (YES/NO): NO